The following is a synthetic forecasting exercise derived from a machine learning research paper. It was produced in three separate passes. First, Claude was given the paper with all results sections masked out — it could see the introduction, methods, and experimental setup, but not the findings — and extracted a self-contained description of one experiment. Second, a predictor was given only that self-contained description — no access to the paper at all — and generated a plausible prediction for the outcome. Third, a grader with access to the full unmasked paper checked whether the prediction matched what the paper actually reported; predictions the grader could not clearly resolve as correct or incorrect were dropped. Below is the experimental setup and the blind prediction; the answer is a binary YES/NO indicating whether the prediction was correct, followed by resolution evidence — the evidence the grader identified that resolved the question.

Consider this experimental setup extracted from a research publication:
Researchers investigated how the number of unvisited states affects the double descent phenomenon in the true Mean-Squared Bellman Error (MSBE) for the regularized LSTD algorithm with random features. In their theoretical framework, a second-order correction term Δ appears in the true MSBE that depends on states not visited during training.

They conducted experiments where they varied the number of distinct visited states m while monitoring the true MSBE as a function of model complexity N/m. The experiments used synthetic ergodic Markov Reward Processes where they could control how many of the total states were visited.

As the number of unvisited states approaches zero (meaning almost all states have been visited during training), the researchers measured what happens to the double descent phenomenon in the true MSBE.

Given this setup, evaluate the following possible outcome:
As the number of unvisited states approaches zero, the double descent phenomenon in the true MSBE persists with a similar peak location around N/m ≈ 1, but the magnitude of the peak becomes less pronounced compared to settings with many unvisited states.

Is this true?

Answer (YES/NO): NO